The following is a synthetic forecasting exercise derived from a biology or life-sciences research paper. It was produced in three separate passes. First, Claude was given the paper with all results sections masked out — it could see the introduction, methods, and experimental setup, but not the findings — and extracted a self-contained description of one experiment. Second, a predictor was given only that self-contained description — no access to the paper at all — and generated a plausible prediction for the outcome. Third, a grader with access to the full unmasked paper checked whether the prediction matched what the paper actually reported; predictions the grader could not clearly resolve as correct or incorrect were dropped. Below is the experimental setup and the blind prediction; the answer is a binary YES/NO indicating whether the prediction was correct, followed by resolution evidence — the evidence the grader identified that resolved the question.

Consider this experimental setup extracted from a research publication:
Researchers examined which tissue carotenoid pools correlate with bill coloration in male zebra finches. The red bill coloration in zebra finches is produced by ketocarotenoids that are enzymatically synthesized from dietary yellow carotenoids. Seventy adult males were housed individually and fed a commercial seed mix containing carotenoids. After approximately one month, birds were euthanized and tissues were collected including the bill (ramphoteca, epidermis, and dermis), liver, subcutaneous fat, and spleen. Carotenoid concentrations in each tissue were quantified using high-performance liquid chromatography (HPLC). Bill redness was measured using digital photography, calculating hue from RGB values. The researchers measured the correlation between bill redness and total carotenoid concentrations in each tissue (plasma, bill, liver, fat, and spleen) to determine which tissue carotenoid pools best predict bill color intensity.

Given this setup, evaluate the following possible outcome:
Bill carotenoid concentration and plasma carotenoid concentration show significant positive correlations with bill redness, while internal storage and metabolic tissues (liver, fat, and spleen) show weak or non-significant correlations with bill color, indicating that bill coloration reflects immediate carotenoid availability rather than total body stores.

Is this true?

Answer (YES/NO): NO